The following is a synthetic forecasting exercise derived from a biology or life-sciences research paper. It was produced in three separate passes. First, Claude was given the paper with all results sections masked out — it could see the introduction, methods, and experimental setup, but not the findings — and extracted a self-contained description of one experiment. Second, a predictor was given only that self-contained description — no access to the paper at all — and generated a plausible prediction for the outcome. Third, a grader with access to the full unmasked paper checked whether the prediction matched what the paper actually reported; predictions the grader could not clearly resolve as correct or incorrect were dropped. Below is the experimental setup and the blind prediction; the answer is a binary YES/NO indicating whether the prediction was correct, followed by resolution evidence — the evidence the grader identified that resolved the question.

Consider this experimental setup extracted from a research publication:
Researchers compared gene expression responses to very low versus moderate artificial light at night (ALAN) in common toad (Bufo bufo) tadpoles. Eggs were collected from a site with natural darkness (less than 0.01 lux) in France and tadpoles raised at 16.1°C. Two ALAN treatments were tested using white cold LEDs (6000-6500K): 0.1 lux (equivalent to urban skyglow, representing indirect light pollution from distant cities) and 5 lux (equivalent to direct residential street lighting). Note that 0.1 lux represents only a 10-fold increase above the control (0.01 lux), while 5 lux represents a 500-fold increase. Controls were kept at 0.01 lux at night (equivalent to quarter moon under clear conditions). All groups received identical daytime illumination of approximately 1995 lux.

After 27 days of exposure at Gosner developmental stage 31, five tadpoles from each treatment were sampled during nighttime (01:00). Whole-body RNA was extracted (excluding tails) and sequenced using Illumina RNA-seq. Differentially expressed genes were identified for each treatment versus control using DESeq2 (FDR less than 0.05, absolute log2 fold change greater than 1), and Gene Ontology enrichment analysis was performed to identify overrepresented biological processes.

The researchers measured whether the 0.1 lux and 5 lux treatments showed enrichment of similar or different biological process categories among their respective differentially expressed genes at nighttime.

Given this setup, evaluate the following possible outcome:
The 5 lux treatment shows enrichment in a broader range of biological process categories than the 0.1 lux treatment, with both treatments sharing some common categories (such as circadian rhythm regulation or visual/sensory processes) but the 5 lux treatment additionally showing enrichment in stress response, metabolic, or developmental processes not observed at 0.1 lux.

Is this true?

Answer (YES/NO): NO